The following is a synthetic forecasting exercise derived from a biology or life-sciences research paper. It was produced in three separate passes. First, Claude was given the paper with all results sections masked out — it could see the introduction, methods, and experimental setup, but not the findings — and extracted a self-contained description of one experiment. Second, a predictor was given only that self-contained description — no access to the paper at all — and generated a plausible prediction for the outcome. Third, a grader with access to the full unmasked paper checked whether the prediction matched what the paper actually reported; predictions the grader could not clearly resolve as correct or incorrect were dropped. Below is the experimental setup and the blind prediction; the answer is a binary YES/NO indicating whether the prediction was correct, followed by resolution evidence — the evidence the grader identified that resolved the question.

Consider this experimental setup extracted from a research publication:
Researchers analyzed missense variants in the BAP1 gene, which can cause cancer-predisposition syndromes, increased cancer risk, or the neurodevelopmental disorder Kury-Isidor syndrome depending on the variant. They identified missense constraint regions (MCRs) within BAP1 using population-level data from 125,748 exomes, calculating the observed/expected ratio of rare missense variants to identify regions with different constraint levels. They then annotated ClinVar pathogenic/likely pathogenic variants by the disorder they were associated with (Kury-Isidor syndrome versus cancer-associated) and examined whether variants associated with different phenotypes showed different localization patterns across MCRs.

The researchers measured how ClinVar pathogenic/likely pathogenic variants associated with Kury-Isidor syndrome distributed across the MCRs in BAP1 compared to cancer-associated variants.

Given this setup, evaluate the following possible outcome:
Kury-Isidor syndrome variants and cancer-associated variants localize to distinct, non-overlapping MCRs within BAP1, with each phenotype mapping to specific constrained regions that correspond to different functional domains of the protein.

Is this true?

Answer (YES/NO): NO